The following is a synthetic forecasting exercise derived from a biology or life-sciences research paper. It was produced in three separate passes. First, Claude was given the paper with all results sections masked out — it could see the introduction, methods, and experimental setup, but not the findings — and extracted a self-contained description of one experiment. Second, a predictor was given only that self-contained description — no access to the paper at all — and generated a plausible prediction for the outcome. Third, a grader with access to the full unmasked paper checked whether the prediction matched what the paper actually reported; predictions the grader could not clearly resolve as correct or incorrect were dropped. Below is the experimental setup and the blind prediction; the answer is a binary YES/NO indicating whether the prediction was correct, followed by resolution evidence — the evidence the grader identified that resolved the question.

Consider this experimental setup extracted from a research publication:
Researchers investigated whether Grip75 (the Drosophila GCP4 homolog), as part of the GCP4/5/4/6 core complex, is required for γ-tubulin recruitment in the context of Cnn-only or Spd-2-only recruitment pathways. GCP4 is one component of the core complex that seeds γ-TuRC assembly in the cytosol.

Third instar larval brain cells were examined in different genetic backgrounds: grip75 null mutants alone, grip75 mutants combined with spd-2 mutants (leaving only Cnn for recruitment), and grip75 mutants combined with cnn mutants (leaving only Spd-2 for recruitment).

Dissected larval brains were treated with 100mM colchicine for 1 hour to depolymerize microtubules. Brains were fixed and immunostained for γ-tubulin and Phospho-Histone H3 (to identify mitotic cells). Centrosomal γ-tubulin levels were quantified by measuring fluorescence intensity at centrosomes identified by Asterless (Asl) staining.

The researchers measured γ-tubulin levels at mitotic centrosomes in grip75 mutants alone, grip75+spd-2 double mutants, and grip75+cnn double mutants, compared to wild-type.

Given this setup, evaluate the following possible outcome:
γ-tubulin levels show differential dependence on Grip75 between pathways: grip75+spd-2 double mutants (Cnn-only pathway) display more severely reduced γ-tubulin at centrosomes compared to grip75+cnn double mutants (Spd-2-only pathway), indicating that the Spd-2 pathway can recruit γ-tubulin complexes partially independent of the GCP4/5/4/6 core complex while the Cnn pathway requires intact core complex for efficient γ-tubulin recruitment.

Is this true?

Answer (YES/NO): NO